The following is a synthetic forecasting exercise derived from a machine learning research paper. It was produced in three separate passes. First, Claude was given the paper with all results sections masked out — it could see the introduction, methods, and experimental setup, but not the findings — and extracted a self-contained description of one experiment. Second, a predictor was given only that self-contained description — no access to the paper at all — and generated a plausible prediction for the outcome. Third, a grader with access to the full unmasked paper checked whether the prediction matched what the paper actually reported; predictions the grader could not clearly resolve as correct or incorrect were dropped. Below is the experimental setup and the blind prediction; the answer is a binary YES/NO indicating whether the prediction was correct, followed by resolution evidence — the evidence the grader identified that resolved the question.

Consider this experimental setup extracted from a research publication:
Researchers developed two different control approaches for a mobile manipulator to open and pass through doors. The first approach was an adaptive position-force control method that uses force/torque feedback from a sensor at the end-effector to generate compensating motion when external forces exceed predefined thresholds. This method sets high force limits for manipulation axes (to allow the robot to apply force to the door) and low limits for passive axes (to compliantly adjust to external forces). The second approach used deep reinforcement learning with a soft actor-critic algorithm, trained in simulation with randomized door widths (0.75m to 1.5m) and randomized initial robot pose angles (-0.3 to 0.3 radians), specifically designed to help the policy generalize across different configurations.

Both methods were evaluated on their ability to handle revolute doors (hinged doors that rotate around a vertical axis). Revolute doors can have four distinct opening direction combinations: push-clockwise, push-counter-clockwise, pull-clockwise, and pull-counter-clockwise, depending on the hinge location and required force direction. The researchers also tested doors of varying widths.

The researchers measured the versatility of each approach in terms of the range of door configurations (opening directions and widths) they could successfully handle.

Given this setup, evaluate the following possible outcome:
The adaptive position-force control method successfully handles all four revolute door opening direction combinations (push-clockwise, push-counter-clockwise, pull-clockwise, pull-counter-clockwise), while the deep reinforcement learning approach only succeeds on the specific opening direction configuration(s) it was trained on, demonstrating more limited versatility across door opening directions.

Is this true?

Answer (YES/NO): YES